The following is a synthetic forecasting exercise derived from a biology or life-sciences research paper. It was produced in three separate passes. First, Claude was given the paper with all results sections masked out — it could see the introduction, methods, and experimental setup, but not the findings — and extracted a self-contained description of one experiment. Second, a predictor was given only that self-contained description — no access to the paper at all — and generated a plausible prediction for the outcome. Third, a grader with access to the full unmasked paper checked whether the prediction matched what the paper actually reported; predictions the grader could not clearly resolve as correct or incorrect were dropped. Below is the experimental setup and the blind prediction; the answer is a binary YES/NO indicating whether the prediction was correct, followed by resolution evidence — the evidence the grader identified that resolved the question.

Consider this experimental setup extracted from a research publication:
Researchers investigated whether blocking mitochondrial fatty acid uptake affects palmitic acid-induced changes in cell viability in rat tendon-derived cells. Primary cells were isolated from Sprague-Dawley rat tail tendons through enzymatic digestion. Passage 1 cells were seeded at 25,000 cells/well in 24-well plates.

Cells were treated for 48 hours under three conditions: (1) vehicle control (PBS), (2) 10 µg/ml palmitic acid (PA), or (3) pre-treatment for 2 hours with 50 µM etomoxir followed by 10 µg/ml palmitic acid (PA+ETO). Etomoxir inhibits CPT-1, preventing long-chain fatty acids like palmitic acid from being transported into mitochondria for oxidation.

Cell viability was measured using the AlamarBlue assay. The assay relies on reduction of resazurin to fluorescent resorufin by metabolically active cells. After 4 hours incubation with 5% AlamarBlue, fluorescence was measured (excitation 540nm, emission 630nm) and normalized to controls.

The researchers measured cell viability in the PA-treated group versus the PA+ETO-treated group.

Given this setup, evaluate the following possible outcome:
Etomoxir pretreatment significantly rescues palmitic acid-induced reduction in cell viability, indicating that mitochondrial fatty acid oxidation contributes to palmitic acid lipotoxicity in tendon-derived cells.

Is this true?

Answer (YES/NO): YES